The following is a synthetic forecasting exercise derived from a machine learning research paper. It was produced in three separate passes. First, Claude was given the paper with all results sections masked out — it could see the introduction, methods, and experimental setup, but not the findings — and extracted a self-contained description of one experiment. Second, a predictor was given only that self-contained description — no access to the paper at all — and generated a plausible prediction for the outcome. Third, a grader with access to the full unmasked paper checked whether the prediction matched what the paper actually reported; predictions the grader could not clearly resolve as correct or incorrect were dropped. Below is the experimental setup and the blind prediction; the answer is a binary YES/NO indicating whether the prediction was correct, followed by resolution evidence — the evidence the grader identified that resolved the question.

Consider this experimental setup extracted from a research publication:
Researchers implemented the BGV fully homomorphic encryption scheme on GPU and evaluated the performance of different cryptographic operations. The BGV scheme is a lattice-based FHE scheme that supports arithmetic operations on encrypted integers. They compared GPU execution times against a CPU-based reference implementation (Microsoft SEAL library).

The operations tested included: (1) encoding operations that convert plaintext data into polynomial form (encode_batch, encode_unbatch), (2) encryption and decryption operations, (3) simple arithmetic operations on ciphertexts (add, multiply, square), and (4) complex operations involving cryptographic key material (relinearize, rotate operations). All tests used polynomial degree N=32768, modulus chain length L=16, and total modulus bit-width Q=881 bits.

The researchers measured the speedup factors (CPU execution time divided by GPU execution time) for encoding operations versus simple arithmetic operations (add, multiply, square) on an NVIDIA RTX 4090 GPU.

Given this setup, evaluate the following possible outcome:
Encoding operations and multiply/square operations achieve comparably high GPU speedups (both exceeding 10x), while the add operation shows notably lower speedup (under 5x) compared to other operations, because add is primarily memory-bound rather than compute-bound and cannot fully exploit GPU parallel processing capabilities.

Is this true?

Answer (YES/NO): NO